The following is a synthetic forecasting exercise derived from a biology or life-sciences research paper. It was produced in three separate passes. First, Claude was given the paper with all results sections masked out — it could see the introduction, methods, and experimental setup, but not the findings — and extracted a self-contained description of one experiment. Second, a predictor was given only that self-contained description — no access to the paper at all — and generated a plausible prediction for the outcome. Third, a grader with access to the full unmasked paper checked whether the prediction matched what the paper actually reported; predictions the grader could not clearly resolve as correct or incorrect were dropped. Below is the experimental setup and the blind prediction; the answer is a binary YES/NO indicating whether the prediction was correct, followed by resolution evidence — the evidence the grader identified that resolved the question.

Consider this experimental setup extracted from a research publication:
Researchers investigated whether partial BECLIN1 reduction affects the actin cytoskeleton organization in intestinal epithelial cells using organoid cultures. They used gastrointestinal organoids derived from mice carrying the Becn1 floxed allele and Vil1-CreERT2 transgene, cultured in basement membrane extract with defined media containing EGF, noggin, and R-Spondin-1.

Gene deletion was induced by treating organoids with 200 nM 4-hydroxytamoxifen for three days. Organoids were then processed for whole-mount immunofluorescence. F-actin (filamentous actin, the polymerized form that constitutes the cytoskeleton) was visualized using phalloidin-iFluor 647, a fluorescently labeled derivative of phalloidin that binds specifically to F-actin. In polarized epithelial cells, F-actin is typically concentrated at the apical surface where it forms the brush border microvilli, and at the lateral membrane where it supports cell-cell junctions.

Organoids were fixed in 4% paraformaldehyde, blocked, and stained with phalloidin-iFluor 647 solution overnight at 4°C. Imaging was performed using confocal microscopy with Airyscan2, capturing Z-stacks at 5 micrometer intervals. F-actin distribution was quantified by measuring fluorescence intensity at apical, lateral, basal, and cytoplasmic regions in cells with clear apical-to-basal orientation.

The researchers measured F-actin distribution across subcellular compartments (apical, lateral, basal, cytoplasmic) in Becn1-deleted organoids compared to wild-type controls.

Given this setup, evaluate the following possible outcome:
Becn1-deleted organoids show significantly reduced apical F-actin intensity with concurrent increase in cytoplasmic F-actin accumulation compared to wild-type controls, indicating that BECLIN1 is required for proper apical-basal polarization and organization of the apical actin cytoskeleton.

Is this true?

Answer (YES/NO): NO